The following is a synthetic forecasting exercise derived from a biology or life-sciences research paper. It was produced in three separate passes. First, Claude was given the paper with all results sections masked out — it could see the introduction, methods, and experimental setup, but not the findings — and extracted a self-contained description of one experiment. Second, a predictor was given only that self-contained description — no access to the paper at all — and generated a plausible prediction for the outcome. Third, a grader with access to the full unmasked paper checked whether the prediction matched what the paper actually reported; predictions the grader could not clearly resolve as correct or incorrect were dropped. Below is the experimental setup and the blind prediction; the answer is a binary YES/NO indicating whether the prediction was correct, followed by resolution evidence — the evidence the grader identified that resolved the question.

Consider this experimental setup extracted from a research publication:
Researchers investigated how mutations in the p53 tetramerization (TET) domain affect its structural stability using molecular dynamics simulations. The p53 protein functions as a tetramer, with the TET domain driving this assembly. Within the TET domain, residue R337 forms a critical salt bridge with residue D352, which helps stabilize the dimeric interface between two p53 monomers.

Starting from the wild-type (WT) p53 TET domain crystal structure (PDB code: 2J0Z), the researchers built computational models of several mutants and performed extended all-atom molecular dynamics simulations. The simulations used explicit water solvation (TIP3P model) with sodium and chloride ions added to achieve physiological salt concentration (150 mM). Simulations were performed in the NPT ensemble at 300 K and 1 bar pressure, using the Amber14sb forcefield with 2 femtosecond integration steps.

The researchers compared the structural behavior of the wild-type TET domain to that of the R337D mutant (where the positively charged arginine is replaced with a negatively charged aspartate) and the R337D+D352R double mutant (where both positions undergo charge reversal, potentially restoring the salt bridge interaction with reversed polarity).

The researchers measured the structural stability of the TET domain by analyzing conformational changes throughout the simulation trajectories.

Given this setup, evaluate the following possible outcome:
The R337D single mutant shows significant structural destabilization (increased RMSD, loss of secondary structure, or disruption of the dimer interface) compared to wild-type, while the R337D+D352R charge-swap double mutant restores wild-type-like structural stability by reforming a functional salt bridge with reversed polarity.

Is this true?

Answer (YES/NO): NO